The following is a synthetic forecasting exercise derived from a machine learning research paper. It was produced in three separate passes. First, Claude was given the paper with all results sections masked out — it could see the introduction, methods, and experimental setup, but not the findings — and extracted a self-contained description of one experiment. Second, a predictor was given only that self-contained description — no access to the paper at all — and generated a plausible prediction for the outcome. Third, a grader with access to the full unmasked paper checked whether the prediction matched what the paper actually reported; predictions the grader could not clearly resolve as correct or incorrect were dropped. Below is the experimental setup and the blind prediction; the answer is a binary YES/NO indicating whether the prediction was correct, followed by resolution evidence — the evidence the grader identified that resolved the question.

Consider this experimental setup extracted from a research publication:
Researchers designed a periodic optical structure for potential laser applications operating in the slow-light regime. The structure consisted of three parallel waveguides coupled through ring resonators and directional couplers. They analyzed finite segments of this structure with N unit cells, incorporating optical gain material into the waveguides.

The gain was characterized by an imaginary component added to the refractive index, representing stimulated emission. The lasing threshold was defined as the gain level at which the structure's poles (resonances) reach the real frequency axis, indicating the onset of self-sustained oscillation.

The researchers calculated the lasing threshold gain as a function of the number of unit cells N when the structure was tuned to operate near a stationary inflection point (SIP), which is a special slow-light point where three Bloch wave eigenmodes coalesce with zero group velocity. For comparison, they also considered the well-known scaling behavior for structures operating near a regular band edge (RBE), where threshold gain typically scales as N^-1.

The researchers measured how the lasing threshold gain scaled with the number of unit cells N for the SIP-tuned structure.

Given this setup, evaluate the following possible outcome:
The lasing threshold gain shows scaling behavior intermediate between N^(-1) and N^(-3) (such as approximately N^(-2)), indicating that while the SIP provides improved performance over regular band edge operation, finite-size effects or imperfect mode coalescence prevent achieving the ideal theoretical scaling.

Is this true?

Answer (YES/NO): NO